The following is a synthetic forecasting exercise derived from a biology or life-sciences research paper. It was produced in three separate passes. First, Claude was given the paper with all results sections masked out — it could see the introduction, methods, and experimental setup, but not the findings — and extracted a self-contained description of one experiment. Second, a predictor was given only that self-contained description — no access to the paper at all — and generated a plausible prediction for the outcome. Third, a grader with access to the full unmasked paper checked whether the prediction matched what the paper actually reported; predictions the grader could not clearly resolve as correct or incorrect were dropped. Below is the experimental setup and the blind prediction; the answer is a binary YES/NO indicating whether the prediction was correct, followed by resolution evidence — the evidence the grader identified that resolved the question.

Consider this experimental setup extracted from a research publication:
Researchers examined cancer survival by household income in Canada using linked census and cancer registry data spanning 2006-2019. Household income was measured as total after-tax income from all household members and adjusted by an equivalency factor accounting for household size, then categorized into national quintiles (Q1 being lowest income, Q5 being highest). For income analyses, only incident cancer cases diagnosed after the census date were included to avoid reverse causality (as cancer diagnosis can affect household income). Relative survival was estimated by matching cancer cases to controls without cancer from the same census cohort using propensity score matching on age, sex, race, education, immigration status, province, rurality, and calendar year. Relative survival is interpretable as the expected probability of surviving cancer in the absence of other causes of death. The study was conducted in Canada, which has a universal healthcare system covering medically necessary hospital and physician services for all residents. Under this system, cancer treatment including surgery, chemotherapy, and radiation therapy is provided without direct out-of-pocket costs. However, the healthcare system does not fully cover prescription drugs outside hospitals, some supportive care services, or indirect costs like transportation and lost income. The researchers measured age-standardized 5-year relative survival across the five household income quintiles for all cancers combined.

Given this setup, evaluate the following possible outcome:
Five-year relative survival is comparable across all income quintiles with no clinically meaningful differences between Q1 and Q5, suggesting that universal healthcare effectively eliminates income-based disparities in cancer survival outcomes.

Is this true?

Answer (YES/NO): NO